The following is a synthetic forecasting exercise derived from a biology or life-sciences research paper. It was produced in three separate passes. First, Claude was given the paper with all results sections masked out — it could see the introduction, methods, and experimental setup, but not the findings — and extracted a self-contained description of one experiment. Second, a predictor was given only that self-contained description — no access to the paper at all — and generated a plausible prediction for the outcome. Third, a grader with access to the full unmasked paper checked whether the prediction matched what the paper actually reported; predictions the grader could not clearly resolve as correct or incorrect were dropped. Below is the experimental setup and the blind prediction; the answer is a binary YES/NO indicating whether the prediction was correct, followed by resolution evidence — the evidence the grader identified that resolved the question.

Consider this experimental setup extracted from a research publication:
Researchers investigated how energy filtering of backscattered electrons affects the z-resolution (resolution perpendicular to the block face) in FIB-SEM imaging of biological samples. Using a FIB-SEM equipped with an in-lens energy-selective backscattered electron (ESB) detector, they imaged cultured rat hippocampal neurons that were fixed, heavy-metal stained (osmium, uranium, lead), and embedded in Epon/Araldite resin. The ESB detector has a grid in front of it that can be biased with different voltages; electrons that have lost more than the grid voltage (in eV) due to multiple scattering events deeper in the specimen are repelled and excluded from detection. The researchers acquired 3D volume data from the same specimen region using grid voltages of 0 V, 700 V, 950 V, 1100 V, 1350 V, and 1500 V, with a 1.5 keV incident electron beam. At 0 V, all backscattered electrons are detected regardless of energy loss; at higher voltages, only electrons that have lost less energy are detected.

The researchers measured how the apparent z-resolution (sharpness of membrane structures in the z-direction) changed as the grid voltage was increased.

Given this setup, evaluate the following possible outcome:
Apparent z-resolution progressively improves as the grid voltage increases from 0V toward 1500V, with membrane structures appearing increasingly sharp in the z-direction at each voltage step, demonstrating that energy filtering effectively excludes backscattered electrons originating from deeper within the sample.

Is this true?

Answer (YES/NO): NO